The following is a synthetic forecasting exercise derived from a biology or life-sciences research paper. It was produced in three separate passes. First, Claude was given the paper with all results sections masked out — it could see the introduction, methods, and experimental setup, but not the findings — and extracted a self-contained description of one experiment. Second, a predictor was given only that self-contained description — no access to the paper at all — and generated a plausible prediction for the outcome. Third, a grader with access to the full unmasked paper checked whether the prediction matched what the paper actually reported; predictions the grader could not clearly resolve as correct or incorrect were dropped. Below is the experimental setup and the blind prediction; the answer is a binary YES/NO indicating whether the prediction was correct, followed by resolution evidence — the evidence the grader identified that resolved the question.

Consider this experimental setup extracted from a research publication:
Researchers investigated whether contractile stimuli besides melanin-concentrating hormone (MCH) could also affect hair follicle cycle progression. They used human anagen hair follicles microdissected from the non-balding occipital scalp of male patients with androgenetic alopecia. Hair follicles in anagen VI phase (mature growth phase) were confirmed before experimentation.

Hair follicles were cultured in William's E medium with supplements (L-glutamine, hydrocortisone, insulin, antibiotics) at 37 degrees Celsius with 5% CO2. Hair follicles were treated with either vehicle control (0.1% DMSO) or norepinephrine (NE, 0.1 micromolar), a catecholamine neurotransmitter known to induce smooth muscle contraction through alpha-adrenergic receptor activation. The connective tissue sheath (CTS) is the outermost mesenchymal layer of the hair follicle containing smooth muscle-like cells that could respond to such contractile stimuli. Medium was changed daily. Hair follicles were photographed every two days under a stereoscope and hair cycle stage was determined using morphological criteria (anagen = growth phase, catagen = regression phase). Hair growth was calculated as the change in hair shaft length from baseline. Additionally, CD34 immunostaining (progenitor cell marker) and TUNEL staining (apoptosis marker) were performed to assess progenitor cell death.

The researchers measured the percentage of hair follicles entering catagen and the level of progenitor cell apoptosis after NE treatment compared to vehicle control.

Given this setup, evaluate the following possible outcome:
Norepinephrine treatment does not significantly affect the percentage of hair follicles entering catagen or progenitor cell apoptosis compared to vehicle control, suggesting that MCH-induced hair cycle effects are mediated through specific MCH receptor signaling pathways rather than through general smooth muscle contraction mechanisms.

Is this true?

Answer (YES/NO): NO